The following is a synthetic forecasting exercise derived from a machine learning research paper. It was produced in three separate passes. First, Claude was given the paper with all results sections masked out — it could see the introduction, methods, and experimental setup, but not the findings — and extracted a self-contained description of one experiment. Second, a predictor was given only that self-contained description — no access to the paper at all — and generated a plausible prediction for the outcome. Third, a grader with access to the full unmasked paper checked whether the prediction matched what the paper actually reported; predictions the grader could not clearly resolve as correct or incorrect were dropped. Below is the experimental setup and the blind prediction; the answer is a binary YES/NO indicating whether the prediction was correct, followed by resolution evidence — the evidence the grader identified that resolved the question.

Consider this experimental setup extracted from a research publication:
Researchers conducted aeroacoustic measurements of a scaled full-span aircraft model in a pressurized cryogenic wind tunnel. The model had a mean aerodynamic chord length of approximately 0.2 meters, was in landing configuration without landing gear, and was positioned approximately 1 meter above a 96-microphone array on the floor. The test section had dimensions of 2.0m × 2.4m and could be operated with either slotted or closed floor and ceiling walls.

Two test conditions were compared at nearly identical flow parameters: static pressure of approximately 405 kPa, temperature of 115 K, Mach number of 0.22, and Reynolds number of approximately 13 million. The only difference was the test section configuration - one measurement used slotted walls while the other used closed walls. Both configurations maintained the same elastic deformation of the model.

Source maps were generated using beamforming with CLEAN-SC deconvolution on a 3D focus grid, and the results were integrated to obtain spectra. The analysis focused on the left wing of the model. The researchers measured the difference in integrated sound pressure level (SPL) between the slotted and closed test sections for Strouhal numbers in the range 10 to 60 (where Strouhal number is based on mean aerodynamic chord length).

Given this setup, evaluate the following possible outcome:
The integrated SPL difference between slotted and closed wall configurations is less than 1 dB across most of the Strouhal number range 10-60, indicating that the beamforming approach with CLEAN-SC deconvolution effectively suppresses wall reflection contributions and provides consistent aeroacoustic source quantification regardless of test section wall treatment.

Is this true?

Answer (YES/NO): NO